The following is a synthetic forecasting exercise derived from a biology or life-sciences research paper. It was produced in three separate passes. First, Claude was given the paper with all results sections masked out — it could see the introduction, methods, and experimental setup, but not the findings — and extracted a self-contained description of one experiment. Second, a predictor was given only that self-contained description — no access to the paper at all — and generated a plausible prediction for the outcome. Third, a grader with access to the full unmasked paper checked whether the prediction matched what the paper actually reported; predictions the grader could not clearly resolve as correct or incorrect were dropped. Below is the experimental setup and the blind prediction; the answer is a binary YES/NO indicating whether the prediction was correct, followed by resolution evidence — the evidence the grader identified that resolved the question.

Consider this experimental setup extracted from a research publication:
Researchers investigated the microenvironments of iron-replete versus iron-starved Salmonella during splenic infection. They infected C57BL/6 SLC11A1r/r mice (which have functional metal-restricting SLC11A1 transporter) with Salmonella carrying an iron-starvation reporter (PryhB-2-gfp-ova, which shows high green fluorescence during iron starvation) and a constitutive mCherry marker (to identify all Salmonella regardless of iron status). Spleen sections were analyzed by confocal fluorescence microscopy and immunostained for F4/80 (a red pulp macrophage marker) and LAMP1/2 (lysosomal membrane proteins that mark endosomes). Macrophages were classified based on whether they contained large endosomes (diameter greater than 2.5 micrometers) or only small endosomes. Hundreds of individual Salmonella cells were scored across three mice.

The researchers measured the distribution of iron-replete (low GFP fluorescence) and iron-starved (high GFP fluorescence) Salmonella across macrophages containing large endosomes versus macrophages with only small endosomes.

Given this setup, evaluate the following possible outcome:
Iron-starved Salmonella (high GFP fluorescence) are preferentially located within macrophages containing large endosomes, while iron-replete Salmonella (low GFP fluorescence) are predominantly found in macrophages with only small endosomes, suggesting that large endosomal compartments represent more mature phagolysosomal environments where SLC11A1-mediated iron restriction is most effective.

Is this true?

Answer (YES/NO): NO